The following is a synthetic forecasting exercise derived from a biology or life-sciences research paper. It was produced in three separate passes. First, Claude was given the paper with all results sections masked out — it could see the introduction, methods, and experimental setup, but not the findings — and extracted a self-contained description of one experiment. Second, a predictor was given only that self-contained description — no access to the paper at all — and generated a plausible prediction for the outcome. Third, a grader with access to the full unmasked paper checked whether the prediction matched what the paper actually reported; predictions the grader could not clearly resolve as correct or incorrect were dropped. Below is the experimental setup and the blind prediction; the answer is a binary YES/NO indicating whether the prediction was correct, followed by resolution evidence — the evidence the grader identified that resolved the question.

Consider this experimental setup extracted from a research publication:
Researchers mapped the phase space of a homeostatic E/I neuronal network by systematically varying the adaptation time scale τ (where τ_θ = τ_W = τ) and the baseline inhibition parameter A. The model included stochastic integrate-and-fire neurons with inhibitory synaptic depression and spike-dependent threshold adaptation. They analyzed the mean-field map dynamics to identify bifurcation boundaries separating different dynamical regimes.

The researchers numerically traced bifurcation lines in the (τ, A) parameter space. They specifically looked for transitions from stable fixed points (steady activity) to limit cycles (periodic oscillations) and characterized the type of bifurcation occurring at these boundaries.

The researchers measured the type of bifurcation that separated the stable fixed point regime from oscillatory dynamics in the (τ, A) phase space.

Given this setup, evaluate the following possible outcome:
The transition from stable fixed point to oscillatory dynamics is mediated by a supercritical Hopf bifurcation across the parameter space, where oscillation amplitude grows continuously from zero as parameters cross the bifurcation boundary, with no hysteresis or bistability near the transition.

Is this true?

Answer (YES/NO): NO